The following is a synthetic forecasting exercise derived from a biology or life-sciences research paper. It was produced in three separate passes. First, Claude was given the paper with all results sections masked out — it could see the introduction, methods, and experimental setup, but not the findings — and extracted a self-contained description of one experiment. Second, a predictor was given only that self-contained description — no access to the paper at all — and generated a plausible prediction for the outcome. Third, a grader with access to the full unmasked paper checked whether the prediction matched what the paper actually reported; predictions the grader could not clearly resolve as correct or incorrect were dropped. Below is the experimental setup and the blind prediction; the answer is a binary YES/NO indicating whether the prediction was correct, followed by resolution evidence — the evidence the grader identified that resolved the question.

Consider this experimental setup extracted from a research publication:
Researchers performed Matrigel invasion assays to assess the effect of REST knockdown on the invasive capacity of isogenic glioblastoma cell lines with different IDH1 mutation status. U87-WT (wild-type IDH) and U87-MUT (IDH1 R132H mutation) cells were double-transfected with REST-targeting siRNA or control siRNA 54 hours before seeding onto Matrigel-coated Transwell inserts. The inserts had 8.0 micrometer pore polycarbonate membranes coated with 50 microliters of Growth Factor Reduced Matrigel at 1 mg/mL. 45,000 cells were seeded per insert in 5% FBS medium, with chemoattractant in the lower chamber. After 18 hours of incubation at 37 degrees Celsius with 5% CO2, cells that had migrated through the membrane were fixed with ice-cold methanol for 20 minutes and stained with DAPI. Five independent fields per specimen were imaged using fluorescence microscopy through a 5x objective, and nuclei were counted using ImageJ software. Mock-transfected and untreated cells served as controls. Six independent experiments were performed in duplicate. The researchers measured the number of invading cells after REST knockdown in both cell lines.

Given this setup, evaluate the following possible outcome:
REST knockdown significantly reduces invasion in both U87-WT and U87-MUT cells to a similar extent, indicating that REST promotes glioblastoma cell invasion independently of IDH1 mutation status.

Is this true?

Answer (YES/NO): NO